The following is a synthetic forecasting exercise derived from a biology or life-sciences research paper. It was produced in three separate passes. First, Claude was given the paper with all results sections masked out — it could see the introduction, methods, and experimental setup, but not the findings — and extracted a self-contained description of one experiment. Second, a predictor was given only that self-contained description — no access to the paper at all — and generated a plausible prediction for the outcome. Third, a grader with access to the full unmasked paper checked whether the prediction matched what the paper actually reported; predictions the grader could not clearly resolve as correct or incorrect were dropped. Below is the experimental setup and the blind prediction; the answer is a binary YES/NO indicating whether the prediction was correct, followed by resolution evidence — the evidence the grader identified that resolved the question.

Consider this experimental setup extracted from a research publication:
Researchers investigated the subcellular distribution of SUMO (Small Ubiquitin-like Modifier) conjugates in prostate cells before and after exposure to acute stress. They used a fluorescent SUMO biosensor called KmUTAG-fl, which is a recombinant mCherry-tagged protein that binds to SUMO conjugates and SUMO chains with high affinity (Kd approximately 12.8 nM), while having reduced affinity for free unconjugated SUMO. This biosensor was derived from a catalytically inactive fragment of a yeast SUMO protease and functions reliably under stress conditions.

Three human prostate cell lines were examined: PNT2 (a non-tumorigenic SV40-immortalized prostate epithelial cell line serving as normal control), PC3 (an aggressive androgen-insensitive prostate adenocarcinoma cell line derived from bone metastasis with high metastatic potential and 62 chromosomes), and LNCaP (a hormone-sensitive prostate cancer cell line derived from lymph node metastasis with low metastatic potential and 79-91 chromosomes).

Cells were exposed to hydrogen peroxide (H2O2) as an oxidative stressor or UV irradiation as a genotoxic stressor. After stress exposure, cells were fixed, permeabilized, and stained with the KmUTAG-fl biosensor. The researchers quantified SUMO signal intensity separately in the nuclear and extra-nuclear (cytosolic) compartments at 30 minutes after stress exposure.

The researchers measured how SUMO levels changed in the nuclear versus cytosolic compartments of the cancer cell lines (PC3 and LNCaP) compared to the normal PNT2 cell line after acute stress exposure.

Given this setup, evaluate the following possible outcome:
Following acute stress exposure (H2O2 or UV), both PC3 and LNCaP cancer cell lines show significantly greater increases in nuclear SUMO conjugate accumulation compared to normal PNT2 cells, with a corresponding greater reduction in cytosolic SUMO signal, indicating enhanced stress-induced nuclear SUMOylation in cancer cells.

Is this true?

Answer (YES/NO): NO